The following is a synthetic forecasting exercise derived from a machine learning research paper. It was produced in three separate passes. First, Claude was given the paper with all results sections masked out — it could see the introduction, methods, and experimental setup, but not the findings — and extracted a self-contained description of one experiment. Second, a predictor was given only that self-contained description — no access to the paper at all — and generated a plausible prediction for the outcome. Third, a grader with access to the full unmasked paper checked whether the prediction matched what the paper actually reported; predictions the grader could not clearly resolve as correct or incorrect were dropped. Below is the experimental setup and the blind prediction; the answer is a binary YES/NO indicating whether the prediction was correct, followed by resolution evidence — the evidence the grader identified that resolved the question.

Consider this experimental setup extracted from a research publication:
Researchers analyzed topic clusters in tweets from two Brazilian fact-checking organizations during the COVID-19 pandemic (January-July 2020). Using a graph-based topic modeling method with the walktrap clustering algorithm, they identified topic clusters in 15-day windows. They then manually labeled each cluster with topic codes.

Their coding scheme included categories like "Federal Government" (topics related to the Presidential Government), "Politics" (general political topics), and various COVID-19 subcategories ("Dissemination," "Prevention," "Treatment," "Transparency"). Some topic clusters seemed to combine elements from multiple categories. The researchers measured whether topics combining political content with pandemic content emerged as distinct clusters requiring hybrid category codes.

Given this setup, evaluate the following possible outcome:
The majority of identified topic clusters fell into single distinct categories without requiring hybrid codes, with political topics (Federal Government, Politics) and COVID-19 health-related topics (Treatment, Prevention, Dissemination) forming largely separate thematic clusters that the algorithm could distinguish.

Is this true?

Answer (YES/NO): NO